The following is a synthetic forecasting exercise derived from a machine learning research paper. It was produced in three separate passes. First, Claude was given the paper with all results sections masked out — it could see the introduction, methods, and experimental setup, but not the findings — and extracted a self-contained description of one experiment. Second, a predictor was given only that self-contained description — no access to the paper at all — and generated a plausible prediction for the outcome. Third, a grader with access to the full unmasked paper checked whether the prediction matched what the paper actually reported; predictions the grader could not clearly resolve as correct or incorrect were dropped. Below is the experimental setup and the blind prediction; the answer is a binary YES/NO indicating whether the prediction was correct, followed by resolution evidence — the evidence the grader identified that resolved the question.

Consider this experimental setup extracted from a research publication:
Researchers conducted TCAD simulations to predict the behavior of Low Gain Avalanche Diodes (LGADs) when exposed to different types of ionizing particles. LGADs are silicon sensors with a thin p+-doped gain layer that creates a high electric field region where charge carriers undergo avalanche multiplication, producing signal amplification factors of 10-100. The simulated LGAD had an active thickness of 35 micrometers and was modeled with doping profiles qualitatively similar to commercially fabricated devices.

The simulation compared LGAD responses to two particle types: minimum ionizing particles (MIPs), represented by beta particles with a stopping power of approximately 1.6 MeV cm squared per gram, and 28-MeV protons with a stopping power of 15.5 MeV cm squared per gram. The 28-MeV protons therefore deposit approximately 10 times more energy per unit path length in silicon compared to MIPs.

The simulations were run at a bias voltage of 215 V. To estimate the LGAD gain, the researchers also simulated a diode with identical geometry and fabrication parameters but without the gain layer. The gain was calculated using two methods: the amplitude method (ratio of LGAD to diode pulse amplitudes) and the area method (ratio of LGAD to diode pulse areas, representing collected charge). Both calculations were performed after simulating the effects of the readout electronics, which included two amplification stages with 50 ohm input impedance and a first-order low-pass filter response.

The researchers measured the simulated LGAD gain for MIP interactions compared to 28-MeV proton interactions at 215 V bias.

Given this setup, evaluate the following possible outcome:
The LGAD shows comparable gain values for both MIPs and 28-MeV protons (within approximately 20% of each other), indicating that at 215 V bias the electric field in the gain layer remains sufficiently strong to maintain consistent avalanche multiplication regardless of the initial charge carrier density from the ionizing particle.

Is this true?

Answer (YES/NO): NO